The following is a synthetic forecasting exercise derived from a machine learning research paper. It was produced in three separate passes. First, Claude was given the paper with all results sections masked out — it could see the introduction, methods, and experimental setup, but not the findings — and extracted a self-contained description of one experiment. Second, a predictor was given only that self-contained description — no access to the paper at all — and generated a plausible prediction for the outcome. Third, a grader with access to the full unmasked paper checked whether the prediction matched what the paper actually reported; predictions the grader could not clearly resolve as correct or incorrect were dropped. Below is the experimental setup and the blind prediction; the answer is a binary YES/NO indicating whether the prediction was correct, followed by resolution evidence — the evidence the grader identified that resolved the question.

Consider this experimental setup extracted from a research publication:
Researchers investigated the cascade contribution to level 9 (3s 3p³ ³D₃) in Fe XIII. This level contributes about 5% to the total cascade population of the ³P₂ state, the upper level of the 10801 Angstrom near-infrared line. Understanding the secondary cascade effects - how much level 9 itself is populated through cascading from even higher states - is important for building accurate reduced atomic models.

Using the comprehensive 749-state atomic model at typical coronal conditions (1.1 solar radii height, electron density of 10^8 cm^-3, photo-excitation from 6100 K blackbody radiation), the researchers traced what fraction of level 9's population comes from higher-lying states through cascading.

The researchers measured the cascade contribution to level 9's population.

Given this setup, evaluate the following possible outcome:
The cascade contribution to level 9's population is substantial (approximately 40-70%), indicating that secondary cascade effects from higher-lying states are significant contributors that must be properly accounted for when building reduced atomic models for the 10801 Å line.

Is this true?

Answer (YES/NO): NO